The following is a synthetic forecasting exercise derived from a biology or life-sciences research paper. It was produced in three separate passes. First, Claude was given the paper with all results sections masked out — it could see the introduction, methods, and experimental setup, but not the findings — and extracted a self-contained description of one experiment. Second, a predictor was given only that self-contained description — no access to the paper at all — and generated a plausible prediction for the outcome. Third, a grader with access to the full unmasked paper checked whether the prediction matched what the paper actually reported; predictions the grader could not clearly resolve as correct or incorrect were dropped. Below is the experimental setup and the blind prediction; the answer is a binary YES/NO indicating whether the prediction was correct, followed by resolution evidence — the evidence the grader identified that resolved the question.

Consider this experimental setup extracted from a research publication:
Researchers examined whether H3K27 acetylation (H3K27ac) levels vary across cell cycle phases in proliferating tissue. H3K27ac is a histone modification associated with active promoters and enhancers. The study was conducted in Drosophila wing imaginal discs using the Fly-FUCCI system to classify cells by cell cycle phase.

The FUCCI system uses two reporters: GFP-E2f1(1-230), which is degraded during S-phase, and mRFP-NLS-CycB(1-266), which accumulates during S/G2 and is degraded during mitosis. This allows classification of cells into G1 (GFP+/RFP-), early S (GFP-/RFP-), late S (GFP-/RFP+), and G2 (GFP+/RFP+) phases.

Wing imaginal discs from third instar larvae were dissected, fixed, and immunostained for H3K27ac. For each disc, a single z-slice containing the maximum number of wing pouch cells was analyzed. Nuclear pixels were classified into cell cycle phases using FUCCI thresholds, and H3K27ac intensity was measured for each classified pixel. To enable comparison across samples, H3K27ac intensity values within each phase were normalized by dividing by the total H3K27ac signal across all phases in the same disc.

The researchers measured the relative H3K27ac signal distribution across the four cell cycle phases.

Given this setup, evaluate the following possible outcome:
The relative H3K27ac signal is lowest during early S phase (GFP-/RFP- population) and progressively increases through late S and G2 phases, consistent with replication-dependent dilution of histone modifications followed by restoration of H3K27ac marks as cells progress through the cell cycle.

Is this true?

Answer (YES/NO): NO